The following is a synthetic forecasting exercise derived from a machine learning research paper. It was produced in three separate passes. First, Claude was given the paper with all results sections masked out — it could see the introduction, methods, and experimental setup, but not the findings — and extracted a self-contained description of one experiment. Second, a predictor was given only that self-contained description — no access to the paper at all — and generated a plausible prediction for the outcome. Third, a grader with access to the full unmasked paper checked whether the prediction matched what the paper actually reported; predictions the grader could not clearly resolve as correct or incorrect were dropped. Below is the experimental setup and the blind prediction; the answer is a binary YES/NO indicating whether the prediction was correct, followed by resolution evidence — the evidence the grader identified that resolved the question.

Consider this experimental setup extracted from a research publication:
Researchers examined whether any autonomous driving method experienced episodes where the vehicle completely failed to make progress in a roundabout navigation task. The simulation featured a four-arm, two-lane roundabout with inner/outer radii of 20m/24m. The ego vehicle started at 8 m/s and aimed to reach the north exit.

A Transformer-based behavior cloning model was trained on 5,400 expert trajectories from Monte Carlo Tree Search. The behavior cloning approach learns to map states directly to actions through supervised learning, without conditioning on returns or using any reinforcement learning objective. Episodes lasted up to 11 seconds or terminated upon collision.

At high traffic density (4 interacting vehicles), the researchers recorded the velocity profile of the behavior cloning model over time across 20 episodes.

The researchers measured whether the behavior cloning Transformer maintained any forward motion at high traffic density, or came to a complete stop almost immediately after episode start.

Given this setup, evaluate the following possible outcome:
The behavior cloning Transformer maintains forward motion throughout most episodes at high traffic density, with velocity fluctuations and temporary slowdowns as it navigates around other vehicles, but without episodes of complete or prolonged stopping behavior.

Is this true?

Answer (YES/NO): NO